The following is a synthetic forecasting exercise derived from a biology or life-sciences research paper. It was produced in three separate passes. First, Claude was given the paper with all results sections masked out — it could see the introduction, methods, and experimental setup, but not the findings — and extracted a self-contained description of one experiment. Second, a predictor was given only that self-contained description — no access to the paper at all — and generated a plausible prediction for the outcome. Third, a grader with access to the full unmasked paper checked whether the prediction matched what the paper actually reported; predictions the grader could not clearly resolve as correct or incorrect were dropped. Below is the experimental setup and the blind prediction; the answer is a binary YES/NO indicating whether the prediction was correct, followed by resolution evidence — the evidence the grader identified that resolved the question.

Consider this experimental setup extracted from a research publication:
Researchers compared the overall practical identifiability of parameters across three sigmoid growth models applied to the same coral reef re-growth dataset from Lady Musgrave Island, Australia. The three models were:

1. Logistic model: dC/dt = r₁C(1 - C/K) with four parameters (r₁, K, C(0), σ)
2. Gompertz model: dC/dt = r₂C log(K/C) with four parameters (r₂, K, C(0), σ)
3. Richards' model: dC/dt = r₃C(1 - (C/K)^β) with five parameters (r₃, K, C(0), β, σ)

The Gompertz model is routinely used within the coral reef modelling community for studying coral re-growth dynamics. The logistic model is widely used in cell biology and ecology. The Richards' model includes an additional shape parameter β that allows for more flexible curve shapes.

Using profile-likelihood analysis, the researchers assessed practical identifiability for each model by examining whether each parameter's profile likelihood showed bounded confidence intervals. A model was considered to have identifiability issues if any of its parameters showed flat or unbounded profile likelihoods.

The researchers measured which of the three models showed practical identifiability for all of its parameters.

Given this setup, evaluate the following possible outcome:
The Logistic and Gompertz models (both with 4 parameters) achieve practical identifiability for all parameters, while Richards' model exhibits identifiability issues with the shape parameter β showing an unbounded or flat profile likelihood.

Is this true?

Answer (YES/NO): NO